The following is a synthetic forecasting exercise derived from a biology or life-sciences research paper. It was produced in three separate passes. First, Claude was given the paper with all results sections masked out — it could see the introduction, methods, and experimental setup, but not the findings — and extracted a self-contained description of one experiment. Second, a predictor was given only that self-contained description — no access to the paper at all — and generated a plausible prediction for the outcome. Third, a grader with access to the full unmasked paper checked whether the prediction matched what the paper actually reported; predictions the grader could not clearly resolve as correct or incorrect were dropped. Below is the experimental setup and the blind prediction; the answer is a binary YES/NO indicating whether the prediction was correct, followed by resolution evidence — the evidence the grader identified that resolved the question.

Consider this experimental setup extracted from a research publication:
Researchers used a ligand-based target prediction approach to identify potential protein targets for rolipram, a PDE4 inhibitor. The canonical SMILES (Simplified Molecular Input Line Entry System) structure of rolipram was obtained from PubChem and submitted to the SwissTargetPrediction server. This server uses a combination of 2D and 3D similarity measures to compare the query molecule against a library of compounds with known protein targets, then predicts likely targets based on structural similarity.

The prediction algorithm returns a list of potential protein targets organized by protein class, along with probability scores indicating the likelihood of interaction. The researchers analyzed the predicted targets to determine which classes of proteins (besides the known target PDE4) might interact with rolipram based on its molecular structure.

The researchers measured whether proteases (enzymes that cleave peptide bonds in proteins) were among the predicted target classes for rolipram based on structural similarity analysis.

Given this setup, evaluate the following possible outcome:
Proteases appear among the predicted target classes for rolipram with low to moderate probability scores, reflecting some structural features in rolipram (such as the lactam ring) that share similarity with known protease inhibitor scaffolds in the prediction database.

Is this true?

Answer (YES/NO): YES